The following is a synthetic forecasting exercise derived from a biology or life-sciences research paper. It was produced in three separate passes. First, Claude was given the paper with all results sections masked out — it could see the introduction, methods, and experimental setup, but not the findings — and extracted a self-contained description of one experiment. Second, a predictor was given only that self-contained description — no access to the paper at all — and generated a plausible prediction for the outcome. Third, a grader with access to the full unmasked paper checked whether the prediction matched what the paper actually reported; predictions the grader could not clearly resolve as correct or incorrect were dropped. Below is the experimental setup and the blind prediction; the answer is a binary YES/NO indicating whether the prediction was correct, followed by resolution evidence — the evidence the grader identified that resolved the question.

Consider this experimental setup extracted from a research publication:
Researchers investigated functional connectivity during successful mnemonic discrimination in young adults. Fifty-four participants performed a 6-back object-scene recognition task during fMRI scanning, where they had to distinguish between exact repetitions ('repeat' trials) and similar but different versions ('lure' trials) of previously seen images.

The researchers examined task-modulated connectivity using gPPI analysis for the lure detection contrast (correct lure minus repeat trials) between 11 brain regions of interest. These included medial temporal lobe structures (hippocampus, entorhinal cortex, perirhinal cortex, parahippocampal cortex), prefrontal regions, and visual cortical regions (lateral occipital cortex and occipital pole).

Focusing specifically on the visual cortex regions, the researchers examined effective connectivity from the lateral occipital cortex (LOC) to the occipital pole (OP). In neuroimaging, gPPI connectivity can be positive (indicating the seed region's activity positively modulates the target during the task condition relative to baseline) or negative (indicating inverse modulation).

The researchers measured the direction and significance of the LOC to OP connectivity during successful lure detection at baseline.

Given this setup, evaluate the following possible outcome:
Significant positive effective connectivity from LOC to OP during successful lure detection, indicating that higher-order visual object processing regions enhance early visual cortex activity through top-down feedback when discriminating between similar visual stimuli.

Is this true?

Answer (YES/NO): NO